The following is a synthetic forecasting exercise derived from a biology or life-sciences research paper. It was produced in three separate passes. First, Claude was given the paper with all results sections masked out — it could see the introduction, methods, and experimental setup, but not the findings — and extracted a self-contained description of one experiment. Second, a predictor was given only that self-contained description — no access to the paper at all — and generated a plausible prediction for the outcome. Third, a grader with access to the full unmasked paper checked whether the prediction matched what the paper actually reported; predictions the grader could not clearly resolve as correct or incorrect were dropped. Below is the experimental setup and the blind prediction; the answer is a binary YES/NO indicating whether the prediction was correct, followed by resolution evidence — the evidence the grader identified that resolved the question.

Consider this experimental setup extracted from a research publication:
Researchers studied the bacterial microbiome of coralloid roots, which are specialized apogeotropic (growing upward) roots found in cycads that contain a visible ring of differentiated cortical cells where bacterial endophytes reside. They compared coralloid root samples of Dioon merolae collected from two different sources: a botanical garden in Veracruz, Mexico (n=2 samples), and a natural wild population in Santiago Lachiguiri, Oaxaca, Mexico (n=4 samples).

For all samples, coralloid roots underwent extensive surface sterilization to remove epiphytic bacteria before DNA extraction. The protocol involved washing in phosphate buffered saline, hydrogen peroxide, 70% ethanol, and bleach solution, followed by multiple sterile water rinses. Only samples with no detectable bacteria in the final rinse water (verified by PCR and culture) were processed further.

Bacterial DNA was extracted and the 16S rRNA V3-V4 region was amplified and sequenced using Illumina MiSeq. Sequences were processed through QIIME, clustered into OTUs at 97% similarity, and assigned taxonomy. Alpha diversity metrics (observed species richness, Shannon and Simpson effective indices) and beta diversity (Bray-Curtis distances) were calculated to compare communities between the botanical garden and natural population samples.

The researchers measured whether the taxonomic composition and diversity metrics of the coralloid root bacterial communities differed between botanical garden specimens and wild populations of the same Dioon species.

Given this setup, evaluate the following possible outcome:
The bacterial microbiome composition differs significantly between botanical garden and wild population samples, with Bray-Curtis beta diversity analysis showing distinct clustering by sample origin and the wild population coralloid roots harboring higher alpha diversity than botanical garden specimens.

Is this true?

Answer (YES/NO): NO